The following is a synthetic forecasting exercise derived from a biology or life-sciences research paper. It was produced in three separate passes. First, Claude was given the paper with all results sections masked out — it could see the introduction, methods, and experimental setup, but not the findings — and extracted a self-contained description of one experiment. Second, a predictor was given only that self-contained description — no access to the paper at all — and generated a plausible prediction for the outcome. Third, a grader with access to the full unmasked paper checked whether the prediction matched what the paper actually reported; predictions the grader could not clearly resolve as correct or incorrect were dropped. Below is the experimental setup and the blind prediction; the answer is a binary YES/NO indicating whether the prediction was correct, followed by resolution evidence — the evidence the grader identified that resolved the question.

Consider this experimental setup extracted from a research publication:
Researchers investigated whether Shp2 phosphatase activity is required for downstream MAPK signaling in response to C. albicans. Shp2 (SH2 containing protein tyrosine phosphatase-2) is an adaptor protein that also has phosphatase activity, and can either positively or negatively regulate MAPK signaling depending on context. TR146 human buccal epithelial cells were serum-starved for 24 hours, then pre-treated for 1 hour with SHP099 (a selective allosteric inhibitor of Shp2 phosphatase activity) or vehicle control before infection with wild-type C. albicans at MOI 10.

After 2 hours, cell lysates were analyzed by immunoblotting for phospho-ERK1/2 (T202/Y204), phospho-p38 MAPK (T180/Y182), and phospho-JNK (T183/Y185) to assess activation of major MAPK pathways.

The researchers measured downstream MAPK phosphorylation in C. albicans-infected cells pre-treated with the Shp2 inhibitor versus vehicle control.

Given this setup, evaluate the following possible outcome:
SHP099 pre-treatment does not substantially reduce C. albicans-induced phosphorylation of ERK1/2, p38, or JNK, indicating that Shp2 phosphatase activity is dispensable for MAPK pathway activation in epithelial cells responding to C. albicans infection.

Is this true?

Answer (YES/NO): NO